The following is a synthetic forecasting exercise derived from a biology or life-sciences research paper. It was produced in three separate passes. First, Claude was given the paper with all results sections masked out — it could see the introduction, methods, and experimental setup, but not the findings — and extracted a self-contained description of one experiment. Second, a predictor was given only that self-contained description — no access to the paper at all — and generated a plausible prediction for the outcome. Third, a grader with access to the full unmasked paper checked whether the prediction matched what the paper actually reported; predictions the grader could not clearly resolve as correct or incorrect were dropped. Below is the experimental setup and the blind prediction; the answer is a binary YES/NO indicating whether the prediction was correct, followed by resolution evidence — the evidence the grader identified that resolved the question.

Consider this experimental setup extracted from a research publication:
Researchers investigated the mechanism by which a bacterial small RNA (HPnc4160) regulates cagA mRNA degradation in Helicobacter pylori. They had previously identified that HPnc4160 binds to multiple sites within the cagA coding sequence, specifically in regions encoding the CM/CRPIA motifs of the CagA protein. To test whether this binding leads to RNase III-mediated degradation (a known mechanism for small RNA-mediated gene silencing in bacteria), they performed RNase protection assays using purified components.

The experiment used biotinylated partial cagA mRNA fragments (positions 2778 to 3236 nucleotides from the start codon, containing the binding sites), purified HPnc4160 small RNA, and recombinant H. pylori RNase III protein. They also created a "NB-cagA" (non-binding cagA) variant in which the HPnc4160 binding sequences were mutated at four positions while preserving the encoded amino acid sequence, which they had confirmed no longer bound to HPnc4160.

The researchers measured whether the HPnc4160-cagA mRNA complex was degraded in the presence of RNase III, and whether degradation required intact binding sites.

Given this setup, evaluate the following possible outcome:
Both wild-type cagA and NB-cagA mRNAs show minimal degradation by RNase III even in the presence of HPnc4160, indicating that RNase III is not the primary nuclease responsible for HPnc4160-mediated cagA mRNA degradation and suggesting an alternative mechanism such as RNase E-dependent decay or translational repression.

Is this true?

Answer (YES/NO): NO